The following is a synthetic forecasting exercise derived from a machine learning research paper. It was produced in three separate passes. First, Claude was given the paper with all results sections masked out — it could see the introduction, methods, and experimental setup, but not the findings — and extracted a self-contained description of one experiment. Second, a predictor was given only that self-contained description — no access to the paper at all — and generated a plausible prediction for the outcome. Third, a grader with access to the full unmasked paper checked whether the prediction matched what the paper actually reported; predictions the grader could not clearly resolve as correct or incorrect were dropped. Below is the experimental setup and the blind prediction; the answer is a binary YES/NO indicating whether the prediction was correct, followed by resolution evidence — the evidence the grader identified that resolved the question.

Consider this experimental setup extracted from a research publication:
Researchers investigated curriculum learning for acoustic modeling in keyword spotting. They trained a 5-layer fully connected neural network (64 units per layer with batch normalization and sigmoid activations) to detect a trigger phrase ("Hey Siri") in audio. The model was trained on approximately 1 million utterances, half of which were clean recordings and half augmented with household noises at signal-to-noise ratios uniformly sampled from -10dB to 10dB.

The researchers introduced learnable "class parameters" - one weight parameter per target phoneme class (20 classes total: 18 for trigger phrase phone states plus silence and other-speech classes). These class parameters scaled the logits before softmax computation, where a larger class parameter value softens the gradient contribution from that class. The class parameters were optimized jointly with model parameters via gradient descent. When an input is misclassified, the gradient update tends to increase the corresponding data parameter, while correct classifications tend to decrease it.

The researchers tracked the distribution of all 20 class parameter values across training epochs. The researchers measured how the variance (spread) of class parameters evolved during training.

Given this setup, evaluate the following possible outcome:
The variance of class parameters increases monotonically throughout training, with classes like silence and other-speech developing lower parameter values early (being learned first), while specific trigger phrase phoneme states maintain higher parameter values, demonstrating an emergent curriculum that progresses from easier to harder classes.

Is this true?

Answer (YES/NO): NO